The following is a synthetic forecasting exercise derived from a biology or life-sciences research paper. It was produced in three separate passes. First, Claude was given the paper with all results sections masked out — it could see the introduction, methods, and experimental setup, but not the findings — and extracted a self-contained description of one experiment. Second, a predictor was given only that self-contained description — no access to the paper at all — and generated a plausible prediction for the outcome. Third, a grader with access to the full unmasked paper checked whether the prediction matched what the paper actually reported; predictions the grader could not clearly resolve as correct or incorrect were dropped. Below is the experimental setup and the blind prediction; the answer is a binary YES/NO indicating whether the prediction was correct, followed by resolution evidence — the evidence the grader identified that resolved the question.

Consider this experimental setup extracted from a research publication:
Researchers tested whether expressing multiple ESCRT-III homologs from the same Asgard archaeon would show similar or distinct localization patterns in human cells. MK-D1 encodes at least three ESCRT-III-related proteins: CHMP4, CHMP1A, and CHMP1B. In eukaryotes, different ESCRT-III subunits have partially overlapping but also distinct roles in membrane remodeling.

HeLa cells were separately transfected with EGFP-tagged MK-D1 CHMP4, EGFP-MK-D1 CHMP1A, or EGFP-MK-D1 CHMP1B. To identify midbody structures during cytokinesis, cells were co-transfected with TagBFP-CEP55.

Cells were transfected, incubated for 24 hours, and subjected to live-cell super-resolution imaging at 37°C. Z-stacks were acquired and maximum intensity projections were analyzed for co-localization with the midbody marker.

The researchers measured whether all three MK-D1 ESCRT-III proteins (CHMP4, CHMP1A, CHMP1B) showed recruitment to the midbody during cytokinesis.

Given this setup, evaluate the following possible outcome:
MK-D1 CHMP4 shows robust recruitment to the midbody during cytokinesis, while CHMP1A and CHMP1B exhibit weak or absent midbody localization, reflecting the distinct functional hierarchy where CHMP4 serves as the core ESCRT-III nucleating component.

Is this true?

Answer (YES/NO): NO